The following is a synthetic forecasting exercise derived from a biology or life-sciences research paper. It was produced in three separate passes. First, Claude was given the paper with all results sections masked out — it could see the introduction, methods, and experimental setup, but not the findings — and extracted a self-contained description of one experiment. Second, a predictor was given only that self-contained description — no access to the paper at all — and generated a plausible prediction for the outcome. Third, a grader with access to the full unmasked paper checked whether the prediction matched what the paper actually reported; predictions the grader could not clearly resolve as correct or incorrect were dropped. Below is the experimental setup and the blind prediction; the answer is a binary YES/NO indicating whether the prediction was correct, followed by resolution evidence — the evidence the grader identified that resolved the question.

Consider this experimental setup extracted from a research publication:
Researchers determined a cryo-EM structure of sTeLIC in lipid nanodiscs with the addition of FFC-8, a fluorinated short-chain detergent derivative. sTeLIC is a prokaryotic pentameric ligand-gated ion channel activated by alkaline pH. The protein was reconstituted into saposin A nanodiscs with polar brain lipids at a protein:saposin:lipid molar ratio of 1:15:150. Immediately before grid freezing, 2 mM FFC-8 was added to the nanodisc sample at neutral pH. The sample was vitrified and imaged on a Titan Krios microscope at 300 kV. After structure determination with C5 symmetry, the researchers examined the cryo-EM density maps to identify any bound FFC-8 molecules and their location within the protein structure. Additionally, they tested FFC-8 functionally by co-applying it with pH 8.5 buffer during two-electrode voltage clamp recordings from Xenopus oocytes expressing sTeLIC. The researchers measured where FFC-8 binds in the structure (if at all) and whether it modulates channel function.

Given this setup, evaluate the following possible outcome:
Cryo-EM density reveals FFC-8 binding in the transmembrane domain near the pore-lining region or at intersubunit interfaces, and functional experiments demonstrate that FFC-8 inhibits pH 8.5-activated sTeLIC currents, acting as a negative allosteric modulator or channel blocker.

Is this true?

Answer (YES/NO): NO